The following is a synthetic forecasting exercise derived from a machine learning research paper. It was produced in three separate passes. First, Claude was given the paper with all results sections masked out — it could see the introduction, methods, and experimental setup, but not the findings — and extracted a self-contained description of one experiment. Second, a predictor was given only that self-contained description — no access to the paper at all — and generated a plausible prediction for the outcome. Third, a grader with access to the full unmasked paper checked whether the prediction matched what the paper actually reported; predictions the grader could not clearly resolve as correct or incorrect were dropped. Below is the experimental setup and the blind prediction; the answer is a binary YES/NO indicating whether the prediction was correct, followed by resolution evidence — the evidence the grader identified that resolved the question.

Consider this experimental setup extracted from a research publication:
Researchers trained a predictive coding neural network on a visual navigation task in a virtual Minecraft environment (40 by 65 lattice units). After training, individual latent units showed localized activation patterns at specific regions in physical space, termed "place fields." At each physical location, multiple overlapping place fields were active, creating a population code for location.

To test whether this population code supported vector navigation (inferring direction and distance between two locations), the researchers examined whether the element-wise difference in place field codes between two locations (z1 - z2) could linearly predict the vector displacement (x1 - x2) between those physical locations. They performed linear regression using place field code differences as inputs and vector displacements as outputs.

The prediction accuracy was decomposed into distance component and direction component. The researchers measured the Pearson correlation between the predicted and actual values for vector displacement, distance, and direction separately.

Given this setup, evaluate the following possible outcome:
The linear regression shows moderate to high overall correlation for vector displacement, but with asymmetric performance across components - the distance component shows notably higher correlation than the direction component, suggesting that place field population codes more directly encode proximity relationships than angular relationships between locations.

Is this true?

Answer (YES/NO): NO